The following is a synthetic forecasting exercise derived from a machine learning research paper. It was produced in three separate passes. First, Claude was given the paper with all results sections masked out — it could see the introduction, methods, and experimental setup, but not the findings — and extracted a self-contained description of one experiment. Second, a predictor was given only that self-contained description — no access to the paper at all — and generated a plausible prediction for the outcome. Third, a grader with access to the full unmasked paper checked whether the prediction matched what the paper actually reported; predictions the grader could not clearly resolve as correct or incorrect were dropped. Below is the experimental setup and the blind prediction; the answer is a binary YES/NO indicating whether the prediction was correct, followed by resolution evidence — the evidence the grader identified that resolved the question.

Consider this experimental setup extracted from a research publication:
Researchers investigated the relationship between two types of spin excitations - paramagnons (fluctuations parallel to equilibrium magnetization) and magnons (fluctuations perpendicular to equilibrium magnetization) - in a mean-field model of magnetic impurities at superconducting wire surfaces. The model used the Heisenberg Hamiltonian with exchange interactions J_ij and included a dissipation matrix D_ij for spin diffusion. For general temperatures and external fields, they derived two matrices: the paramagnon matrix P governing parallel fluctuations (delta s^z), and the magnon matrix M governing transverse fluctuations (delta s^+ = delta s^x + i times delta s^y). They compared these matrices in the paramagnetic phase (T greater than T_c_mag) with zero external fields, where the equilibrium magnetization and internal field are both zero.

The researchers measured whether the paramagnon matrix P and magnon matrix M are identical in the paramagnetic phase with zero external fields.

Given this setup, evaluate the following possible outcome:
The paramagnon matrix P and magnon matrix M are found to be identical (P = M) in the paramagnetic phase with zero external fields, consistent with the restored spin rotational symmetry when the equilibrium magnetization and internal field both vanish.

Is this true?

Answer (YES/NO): YES